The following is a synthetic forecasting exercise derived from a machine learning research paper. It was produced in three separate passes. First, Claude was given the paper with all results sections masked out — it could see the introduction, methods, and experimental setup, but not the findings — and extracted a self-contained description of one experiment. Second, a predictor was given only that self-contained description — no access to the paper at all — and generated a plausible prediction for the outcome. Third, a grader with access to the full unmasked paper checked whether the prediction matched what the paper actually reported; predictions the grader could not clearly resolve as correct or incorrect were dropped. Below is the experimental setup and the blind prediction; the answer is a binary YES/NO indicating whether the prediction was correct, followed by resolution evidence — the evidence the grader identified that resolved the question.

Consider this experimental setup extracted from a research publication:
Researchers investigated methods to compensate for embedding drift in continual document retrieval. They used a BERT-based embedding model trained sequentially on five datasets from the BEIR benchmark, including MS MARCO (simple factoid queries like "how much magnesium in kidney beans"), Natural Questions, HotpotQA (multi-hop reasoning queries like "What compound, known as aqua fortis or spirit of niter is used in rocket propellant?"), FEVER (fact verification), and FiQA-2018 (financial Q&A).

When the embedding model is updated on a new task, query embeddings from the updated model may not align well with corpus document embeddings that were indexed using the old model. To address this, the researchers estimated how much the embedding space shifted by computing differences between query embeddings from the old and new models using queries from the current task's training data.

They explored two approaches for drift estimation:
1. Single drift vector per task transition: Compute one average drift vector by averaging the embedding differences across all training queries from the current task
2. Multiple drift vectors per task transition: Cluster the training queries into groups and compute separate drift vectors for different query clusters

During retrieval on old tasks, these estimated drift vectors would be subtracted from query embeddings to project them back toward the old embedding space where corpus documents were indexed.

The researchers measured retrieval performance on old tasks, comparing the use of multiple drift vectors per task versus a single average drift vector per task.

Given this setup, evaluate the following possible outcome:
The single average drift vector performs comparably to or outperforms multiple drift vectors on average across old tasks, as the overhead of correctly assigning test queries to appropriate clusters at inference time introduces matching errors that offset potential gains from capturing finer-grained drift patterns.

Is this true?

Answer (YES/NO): NO